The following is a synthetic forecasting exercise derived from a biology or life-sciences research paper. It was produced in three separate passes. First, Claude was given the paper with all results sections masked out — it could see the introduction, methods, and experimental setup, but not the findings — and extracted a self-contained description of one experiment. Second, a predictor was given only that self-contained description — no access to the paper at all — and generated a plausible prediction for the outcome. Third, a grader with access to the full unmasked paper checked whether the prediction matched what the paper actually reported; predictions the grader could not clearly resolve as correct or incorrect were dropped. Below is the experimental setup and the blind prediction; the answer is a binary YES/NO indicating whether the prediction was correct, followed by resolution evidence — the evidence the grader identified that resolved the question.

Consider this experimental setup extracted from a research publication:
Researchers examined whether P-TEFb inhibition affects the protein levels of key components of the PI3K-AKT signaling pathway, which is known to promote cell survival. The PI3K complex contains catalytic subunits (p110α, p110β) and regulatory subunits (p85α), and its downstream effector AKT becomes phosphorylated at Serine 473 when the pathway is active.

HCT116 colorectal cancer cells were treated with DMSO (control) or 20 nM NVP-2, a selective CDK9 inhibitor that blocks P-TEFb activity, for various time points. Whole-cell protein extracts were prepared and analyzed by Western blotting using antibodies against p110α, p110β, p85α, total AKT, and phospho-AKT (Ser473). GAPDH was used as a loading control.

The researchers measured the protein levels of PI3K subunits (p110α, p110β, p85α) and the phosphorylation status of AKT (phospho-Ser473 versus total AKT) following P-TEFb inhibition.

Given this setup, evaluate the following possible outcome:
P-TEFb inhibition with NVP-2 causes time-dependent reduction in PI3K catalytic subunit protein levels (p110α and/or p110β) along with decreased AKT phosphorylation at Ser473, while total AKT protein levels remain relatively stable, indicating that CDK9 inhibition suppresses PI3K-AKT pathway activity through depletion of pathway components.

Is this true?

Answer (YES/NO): NO